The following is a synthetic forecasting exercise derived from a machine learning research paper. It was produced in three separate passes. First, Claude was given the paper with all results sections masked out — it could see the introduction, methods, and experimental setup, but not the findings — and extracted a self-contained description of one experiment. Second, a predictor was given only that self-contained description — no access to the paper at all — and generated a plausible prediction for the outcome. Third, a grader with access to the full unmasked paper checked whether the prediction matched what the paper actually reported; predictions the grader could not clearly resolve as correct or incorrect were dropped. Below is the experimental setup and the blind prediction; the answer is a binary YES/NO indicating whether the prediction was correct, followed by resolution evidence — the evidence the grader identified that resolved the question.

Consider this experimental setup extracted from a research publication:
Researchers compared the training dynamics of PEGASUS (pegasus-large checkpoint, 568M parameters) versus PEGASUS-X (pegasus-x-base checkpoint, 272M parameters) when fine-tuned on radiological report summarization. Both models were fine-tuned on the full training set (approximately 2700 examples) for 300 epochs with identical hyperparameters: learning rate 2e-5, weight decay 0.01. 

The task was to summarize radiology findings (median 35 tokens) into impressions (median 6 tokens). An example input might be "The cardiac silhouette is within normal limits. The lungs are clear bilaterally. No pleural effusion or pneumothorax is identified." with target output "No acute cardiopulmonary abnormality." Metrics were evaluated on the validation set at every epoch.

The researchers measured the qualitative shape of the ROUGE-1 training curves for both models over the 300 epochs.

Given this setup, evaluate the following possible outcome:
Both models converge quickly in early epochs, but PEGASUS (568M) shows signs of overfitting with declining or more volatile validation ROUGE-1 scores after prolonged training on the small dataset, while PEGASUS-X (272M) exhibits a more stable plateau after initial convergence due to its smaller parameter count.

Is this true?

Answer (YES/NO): NO